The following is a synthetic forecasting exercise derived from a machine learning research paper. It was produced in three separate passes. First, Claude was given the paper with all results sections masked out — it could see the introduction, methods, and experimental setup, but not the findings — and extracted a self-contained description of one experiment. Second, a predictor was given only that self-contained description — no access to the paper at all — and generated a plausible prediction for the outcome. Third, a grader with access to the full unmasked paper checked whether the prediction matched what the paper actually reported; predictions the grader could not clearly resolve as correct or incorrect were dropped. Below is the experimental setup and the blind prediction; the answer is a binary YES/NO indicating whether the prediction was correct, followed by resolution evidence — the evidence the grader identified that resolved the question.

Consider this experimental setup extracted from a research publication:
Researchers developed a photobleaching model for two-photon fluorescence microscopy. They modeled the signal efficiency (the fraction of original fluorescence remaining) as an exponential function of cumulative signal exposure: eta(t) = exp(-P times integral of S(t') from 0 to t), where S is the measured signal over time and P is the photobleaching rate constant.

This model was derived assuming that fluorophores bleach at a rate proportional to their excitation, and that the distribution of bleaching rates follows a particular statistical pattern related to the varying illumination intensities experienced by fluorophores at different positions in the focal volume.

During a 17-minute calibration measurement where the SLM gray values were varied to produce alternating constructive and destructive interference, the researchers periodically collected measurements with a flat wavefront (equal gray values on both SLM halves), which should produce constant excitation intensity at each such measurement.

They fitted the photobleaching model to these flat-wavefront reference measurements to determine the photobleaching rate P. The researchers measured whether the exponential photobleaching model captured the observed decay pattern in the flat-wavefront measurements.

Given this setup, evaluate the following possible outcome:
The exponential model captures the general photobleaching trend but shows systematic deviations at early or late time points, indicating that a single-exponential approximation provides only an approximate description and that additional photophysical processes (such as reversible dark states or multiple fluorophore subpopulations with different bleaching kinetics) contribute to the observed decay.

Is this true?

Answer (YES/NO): NO